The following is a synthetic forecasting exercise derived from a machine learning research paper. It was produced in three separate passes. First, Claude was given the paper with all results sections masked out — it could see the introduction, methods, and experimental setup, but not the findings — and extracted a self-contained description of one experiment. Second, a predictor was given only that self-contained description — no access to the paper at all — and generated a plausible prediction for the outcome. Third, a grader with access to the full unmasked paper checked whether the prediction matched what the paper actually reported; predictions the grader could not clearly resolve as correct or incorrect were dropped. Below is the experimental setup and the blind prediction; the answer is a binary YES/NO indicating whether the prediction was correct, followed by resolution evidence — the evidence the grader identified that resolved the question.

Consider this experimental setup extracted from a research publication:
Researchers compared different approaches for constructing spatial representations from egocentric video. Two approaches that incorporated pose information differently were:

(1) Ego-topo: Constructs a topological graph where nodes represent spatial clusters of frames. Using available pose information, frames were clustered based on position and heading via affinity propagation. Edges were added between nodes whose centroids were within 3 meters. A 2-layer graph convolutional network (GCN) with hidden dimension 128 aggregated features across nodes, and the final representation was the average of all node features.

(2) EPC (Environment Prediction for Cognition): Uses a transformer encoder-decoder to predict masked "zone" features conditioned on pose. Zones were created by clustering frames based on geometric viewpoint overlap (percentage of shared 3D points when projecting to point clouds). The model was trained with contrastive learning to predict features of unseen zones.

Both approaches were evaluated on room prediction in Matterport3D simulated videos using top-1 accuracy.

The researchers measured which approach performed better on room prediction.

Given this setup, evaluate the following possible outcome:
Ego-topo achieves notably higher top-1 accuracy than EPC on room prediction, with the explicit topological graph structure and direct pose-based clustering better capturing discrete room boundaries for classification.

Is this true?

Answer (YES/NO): NO